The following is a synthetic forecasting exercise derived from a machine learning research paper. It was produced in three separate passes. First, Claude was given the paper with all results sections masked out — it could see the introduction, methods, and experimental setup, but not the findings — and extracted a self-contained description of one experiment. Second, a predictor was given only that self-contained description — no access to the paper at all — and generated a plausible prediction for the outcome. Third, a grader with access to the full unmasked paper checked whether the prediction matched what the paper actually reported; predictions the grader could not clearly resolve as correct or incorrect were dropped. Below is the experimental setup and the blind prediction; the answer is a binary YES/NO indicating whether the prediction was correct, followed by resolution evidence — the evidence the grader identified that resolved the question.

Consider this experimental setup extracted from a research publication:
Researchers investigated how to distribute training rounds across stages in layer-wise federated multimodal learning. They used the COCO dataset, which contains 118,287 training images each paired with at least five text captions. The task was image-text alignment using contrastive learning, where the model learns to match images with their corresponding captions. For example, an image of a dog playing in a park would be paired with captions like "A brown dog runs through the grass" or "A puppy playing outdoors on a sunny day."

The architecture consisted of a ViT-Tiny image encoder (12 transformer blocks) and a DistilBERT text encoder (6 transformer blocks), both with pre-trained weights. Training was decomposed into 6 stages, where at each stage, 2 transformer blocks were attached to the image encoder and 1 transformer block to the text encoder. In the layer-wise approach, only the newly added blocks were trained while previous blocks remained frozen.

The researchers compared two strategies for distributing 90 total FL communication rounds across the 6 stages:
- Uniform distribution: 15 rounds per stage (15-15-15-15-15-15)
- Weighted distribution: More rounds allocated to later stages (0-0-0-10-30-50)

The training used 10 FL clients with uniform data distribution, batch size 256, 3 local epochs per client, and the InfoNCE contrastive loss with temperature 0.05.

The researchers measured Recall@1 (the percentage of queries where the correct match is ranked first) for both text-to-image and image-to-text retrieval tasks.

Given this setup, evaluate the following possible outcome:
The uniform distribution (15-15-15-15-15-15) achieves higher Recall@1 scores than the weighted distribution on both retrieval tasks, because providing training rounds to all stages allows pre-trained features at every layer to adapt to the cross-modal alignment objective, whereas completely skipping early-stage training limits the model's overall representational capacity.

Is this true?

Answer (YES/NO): NO